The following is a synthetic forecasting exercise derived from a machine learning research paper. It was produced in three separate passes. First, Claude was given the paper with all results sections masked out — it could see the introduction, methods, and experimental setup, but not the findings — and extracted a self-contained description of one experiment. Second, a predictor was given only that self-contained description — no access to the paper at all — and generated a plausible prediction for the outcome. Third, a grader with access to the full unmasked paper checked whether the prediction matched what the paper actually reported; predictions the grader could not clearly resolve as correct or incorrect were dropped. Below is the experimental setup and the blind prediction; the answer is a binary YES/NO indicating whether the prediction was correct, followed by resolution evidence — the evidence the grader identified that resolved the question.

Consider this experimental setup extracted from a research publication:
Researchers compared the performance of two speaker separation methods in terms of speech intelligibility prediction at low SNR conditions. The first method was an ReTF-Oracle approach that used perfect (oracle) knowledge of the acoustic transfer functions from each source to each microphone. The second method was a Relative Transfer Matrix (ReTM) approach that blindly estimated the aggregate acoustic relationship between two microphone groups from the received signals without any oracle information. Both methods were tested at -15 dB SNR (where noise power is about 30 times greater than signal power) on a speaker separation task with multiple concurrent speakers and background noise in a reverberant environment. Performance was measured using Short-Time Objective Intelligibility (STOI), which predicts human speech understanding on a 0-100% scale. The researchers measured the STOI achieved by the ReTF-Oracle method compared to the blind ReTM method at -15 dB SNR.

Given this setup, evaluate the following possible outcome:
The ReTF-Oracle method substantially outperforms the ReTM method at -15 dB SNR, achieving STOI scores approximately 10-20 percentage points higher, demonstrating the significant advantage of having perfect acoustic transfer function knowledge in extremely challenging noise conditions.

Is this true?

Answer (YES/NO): NO